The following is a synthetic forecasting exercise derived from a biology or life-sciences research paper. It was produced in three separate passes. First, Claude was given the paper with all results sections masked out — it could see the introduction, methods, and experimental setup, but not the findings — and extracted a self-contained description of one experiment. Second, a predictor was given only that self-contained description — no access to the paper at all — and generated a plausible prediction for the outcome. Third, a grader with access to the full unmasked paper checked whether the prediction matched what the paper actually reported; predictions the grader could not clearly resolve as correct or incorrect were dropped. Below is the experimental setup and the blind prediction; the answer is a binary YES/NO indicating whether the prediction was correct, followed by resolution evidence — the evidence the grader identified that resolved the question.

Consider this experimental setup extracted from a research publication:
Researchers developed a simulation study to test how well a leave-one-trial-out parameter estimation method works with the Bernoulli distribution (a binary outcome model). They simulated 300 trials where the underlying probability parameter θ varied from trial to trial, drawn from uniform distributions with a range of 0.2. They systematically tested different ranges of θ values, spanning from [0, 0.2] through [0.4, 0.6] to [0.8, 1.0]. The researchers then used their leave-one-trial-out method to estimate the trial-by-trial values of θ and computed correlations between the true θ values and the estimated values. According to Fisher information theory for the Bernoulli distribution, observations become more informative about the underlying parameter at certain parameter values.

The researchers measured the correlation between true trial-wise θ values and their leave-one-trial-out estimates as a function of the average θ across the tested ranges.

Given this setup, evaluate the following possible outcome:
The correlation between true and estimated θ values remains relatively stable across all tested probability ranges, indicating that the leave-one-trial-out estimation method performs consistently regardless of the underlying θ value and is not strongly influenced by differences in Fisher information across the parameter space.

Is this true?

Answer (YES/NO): NO